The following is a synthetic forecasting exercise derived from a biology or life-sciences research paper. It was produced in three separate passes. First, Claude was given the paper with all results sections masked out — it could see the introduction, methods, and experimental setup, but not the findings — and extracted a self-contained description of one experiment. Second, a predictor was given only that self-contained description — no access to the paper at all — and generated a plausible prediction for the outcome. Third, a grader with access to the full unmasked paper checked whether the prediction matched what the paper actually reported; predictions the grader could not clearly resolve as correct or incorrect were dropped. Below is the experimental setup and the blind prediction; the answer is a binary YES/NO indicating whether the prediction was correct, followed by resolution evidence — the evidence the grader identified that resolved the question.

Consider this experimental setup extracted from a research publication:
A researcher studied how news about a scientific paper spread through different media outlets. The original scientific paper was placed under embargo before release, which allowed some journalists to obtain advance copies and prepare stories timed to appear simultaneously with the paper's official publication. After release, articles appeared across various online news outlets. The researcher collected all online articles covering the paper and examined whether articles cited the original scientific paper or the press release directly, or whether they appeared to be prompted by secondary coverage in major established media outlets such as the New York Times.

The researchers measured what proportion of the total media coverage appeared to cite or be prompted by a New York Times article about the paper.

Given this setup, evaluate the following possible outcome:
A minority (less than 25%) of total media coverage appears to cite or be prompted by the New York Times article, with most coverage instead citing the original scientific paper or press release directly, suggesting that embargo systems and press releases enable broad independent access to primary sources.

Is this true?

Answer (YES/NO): NO